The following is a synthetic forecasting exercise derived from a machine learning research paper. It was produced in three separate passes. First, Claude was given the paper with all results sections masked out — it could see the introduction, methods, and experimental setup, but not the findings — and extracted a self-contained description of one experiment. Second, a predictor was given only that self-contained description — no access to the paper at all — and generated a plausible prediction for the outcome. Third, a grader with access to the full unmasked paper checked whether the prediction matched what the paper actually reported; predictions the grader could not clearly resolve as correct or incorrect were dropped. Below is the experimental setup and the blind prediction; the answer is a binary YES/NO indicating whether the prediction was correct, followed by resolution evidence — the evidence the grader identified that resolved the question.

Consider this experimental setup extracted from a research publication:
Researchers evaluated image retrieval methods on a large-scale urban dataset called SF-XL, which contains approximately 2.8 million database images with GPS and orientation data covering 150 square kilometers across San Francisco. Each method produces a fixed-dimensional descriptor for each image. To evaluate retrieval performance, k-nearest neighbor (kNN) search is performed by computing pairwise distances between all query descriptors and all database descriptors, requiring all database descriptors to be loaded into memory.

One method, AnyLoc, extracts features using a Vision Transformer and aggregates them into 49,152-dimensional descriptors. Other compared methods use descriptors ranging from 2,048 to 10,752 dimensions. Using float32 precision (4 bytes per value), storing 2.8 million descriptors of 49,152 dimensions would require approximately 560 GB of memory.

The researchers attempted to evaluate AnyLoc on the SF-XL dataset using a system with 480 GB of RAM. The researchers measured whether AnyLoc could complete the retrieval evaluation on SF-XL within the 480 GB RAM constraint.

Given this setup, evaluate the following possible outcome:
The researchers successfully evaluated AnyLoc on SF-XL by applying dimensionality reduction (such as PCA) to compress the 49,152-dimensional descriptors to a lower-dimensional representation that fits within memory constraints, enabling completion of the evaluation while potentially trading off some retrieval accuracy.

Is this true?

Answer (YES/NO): NO